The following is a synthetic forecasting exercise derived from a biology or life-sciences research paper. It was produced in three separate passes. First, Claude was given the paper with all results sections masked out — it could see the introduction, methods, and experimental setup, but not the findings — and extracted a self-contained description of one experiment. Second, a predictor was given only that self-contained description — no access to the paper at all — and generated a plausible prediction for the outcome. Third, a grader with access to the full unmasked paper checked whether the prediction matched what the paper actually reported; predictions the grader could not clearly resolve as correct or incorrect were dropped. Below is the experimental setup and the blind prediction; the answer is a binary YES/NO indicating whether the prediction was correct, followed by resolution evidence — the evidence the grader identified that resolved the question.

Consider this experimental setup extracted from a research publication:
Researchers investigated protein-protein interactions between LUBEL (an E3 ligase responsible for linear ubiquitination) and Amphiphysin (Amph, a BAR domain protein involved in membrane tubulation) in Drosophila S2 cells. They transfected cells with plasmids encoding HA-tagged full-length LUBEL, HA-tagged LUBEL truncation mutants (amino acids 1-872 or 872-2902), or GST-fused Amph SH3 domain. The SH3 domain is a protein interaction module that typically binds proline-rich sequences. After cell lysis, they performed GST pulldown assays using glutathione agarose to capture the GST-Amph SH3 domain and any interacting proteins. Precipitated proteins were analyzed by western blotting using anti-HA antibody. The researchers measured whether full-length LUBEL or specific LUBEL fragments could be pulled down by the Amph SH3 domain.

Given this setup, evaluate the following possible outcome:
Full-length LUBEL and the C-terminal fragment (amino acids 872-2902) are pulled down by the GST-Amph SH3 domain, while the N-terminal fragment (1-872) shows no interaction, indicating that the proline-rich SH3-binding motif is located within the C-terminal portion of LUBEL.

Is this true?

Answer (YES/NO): NO